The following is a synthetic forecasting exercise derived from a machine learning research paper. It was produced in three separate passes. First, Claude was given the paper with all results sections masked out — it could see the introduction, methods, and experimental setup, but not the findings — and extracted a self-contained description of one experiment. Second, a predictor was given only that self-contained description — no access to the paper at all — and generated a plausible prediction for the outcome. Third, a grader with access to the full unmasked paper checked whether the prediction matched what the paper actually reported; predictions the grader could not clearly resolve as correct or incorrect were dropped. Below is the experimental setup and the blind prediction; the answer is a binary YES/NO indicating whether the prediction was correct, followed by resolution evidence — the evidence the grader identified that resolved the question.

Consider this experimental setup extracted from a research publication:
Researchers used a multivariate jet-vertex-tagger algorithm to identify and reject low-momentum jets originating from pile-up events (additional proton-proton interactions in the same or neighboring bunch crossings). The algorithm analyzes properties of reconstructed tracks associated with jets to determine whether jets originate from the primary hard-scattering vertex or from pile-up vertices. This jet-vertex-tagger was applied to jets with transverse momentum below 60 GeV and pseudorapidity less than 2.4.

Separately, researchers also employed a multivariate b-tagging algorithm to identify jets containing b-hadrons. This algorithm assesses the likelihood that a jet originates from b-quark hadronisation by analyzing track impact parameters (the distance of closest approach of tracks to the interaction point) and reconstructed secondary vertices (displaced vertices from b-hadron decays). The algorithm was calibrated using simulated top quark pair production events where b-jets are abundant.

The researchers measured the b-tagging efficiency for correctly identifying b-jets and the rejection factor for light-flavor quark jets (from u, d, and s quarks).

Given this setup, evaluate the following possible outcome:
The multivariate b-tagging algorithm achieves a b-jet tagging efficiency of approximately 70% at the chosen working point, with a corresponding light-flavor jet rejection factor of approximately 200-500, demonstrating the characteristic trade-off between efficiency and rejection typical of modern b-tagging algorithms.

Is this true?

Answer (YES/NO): NO